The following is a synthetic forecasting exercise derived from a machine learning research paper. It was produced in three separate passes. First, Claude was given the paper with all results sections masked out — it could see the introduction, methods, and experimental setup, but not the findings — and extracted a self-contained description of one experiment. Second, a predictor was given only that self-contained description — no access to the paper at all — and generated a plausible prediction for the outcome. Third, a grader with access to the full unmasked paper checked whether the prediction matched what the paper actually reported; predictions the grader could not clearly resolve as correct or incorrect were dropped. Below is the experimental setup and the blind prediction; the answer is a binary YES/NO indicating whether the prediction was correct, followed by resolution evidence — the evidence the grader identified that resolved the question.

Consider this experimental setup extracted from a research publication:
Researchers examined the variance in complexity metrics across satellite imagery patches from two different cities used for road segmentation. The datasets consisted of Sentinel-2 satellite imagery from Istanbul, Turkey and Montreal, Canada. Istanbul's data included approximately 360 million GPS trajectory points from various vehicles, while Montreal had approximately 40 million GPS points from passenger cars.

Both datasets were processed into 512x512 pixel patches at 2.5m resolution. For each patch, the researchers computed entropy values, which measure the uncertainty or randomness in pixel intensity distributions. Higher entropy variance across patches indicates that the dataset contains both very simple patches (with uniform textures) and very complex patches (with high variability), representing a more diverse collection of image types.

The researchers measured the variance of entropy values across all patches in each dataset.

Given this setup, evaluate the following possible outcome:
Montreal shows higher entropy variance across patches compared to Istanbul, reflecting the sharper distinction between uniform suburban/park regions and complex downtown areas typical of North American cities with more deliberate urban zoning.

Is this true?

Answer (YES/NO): NO